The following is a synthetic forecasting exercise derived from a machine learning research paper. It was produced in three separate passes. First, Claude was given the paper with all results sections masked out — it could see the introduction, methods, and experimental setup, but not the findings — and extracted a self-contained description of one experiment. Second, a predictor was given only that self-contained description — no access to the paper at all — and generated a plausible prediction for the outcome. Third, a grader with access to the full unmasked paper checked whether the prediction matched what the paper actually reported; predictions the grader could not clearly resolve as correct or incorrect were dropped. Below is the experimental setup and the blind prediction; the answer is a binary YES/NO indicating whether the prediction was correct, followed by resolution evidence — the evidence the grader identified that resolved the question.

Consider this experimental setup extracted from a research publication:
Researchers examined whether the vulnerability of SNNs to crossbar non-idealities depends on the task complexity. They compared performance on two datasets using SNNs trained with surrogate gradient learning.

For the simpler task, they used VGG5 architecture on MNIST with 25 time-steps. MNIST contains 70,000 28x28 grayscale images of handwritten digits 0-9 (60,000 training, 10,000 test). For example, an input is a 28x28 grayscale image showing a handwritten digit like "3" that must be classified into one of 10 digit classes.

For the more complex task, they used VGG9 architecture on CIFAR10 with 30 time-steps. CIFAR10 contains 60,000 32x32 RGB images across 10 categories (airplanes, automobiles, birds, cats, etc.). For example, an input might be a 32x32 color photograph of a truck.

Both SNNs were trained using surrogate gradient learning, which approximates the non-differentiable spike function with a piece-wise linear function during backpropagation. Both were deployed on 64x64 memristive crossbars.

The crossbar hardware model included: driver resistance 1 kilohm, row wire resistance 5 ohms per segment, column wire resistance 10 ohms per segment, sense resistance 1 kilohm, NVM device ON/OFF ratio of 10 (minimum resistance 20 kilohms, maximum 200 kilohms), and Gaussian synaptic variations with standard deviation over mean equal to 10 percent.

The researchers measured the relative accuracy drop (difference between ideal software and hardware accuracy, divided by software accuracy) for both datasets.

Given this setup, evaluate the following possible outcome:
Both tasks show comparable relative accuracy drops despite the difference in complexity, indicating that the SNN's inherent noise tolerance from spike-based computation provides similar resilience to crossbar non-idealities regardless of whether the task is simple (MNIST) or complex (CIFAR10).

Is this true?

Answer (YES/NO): NO